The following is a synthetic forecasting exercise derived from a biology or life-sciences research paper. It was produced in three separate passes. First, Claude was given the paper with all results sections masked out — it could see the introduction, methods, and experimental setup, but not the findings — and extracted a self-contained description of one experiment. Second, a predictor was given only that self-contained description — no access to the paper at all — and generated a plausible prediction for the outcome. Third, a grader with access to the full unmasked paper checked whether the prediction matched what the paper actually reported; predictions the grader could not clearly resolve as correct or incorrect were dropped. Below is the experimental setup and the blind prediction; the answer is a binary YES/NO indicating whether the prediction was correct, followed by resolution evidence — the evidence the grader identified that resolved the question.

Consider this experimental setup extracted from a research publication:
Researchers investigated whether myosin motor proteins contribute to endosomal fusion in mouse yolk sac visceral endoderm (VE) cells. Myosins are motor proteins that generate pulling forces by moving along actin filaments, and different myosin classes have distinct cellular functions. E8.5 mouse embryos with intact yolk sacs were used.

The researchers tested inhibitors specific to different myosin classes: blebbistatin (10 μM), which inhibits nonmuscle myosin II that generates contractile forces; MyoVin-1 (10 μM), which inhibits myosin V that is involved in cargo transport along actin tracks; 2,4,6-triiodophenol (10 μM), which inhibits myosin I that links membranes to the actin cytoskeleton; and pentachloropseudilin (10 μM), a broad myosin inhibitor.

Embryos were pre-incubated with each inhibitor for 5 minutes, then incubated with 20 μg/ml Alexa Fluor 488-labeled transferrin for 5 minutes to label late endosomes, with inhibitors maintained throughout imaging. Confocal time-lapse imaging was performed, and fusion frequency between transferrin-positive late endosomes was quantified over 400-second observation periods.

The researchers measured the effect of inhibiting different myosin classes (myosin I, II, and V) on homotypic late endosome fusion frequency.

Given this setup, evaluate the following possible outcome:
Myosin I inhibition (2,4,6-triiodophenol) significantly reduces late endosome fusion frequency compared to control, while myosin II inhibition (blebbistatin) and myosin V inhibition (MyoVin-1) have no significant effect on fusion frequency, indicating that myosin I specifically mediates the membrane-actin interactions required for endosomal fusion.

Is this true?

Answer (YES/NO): NO